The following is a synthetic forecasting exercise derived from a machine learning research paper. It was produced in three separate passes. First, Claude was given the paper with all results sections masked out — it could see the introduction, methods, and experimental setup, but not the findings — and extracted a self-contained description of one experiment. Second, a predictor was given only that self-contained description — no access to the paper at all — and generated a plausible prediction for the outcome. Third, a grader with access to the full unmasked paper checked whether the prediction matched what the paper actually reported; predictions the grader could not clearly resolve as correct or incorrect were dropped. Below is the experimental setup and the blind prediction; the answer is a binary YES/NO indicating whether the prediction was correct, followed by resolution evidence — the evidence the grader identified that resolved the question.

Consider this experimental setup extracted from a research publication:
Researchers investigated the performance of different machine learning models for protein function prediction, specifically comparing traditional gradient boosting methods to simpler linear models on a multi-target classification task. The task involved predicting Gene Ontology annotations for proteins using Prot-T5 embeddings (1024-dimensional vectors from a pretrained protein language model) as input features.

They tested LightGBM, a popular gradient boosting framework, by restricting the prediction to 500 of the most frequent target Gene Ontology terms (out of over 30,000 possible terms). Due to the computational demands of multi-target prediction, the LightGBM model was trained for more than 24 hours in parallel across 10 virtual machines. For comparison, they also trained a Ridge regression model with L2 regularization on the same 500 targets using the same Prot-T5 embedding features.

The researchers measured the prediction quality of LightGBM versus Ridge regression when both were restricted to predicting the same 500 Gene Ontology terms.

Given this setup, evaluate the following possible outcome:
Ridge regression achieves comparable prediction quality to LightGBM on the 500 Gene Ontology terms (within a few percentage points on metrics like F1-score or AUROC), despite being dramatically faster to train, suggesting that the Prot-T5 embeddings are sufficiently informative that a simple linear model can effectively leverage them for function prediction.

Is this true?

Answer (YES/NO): NO